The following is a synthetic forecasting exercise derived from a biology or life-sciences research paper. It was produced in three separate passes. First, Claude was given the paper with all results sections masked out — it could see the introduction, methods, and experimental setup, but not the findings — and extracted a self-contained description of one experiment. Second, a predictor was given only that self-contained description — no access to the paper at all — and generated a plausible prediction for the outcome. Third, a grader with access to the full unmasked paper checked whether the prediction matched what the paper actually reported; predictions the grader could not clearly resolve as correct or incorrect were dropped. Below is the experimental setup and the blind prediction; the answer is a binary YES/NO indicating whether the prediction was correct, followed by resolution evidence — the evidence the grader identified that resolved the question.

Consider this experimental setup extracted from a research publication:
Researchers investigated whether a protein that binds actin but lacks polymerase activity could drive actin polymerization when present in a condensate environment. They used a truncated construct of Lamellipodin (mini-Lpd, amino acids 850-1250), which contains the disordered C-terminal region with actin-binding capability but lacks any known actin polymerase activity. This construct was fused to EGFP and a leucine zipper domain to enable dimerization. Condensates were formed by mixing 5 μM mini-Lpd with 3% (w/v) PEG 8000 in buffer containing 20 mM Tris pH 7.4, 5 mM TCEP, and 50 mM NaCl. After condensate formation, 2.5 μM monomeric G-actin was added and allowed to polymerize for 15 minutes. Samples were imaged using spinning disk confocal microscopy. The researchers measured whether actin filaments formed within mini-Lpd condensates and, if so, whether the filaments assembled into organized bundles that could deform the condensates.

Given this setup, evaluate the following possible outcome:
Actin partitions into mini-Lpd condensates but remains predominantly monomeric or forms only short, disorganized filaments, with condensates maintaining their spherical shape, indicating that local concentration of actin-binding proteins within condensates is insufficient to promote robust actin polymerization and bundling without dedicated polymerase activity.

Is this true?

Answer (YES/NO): NO